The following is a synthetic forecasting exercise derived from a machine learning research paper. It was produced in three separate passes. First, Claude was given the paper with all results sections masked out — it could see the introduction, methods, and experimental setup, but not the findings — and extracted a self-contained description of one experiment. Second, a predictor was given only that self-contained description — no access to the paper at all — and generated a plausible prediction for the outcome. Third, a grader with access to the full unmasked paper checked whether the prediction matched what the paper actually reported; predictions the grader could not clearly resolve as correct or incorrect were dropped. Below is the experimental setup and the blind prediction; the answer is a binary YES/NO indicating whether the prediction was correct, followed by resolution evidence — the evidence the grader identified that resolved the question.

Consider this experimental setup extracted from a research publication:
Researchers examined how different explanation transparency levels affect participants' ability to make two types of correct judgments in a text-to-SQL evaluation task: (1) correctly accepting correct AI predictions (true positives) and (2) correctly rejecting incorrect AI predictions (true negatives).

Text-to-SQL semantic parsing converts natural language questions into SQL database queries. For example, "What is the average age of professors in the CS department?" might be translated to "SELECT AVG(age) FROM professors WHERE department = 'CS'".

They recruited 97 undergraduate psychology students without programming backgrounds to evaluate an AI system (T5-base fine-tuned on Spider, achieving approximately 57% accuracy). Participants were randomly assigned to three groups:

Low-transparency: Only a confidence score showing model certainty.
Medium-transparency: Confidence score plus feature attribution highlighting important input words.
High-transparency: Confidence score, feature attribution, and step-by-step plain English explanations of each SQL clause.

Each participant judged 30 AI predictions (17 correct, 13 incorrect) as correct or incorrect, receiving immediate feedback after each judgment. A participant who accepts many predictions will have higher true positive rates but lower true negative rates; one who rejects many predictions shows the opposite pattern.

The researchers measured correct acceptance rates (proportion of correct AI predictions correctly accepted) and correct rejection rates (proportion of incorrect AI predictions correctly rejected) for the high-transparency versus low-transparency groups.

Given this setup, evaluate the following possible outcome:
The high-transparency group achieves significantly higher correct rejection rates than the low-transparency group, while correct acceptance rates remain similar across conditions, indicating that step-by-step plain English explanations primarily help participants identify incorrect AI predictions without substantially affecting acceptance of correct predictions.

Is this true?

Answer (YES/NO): NO